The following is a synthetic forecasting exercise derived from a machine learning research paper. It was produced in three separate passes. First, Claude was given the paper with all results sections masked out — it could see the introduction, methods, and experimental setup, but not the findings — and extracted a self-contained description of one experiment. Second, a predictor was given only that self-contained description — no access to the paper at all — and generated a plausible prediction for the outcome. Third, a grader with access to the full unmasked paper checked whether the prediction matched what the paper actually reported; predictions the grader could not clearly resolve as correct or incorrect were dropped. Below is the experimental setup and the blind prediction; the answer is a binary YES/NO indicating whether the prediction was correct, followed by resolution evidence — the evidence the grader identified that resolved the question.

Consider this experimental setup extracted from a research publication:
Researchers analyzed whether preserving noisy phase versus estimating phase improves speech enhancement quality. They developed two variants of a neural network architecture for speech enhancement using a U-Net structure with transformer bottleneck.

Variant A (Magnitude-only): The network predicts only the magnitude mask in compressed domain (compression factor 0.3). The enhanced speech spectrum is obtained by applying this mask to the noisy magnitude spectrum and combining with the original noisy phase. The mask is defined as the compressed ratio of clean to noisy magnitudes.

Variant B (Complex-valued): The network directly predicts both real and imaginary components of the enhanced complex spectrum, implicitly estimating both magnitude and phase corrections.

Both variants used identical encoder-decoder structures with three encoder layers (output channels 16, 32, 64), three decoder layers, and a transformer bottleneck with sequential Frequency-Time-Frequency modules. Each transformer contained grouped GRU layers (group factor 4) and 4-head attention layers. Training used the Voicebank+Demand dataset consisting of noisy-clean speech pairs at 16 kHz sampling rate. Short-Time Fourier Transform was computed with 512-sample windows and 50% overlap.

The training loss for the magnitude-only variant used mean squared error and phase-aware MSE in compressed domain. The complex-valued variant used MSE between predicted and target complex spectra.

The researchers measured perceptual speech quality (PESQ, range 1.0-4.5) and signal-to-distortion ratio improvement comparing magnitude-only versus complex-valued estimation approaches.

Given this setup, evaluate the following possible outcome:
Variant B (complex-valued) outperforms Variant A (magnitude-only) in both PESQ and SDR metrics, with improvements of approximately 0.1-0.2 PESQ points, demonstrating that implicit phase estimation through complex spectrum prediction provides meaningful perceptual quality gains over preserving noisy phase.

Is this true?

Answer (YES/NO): NO